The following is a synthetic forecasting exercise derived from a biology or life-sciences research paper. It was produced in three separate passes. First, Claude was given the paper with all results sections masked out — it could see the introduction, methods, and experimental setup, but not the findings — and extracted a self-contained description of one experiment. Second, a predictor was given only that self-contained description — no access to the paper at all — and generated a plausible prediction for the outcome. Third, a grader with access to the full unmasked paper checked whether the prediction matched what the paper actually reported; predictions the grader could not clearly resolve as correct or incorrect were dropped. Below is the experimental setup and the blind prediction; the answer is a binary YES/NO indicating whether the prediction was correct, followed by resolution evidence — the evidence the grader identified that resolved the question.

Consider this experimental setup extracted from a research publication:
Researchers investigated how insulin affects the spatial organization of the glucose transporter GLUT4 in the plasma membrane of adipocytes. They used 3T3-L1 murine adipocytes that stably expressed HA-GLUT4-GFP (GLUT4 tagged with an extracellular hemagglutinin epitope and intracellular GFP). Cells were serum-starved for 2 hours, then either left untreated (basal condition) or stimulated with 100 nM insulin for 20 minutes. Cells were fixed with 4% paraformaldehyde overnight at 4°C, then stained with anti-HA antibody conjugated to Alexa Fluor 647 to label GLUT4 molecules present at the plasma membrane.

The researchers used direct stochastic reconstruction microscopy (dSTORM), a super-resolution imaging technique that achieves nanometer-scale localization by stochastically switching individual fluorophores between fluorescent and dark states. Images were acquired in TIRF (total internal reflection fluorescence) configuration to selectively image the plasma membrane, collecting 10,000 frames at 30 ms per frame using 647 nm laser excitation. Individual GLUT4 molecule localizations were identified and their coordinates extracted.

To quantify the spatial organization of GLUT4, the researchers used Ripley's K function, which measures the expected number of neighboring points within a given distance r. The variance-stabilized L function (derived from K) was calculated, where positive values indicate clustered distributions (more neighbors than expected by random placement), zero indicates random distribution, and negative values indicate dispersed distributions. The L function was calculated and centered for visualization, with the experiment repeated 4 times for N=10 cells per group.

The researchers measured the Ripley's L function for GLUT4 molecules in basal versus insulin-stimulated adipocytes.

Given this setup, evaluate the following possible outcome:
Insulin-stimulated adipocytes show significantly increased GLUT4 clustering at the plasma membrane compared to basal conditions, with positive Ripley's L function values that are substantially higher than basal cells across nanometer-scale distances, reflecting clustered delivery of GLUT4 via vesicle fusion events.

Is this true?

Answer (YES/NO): NO